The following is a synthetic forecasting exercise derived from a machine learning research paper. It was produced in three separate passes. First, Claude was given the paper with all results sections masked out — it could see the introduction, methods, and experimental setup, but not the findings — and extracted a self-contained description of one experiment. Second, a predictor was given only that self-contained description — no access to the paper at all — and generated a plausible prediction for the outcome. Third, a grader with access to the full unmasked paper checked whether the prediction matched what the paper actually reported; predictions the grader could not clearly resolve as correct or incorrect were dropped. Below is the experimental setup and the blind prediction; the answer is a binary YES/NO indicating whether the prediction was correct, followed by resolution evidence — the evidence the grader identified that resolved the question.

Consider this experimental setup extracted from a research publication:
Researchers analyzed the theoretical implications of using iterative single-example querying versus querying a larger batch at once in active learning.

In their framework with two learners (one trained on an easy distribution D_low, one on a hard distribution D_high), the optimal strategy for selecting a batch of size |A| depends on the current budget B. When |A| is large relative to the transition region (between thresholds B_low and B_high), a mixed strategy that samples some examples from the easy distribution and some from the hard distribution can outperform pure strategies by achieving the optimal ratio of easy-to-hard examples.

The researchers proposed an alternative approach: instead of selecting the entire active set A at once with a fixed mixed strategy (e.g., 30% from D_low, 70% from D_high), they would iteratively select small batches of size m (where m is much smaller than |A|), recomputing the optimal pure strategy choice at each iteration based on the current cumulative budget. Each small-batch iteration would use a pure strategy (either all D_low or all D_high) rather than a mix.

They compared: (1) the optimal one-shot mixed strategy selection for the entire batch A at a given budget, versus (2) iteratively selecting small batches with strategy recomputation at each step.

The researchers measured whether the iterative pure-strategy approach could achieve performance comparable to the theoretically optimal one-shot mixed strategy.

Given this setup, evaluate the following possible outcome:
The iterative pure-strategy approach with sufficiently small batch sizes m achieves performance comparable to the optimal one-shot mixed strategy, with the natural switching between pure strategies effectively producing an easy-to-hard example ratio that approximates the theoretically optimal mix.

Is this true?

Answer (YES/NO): YES